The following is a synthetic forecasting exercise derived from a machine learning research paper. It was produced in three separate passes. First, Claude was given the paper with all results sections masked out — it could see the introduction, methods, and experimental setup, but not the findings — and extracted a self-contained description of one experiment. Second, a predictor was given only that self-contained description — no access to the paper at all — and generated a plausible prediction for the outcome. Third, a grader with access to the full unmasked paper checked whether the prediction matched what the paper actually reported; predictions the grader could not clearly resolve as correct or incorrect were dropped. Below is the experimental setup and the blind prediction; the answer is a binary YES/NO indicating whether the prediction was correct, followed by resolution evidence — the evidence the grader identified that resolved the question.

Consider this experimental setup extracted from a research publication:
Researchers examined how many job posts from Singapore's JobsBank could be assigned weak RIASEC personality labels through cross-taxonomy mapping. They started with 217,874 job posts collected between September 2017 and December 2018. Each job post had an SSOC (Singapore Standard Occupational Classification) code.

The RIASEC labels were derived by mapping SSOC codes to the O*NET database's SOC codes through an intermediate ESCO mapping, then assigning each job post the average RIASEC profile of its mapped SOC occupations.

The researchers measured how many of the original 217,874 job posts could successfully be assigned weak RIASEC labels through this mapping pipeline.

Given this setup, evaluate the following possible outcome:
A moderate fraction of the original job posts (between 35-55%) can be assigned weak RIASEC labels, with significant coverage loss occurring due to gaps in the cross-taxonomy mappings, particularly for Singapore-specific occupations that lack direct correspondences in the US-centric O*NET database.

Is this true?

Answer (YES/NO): NO